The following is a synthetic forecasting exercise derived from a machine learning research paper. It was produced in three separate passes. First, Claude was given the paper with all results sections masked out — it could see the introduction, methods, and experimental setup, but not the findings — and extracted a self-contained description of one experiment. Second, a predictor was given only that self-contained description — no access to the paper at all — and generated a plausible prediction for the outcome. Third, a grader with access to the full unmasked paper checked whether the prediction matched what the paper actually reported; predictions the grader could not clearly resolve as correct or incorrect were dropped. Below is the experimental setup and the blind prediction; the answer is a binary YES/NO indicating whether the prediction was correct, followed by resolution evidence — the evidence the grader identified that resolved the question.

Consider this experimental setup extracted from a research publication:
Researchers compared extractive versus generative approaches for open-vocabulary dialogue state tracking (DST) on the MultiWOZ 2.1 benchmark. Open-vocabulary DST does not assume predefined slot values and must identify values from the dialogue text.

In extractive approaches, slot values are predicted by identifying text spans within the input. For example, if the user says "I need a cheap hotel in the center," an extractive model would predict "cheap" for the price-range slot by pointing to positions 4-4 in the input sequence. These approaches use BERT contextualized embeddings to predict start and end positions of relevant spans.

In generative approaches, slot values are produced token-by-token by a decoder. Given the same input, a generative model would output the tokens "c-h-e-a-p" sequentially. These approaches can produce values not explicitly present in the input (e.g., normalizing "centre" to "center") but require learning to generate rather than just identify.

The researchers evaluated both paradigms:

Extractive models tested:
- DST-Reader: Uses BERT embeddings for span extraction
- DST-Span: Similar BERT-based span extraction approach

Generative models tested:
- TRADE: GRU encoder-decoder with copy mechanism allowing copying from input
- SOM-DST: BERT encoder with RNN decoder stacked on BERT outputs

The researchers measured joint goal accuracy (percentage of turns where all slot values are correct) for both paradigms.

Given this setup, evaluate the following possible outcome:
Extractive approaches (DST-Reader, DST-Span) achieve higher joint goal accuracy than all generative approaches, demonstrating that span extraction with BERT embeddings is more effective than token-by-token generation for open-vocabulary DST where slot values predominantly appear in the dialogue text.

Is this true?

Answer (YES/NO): NO